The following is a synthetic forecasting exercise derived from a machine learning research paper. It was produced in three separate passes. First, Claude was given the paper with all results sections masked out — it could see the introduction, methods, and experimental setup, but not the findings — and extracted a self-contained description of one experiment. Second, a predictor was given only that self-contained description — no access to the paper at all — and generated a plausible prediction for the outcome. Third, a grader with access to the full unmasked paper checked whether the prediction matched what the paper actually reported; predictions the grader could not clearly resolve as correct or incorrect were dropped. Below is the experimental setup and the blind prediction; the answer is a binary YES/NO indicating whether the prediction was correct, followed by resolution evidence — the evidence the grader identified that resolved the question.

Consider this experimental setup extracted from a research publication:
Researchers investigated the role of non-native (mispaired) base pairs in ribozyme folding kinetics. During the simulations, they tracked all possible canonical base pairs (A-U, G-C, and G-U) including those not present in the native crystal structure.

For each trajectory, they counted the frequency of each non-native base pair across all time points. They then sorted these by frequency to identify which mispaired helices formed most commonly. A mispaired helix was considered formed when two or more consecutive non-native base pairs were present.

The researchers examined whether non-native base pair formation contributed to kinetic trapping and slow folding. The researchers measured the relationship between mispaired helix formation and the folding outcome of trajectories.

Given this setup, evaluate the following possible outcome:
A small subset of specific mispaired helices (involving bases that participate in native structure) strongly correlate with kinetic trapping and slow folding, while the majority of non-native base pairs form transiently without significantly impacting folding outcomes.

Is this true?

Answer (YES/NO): NO